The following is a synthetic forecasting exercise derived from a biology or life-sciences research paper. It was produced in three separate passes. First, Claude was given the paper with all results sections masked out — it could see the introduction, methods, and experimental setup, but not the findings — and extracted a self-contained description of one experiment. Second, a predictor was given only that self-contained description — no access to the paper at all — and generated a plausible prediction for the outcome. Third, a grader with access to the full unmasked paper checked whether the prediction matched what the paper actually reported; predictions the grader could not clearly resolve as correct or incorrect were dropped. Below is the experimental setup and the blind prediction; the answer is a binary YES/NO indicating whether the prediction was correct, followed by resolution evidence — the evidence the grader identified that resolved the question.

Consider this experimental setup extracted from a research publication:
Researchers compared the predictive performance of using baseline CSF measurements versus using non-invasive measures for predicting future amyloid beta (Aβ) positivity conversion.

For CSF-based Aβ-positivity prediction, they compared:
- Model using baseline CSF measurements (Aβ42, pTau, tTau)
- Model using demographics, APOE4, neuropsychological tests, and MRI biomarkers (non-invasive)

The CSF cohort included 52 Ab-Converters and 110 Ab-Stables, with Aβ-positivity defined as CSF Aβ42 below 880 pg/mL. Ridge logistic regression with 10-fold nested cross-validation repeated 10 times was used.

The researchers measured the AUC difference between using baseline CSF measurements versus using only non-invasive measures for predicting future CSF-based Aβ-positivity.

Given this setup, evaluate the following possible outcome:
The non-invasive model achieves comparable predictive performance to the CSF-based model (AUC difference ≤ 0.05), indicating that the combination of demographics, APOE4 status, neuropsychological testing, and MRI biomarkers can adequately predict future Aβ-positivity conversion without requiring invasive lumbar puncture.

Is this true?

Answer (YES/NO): NO